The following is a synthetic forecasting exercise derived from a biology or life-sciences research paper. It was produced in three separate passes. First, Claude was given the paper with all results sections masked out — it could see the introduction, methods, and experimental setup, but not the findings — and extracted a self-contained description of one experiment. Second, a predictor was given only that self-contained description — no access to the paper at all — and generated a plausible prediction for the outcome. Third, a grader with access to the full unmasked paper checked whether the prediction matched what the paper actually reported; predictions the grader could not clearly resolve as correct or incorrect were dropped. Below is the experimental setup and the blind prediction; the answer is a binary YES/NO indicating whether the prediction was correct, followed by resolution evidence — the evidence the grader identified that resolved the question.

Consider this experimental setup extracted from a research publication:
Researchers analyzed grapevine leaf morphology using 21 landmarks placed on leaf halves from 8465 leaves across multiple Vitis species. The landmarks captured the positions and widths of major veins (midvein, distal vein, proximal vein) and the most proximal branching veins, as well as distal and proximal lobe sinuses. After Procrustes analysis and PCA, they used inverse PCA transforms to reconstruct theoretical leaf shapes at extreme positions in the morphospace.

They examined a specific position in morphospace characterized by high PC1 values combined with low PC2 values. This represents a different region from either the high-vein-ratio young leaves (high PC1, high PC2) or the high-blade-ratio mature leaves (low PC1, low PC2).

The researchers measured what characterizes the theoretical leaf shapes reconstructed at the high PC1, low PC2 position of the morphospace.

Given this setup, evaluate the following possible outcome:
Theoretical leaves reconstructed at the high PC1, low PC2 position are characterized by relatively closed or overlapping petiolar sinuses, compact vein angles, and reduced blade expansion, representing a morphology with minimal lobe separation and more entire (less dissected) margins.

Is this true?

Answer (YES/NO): NO